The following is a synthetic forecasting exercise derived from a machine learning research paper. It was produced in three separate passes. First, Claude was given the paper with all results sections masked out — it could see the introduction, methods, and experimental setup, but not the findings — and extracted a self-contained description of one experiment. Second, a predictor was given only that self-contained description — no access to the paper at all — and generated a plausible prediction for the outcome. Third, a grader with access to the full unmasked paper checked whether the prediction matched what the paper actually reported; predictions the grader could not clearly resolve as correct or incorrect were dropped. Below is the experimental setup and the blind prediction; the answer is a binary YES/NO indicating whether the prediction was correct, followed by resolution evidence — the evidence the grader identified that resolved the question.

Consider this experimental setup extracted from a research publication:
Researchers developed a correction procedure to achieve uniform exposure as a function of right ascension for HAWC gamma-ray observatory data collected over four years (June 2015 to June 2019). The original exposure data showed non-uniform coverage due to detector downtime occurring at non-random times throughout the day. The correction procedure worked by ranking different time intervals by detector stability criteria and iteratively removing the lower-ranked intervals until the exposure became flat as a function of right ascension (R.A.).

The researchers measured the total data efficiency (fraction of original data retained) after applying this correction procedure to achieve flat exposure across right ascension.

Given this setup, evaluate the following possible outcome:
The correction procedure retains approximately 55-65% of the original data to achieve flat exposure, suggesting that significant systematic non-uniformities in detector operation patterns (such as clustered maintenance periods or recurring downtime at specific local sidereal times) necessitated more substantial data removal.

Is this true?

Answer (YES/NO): NO